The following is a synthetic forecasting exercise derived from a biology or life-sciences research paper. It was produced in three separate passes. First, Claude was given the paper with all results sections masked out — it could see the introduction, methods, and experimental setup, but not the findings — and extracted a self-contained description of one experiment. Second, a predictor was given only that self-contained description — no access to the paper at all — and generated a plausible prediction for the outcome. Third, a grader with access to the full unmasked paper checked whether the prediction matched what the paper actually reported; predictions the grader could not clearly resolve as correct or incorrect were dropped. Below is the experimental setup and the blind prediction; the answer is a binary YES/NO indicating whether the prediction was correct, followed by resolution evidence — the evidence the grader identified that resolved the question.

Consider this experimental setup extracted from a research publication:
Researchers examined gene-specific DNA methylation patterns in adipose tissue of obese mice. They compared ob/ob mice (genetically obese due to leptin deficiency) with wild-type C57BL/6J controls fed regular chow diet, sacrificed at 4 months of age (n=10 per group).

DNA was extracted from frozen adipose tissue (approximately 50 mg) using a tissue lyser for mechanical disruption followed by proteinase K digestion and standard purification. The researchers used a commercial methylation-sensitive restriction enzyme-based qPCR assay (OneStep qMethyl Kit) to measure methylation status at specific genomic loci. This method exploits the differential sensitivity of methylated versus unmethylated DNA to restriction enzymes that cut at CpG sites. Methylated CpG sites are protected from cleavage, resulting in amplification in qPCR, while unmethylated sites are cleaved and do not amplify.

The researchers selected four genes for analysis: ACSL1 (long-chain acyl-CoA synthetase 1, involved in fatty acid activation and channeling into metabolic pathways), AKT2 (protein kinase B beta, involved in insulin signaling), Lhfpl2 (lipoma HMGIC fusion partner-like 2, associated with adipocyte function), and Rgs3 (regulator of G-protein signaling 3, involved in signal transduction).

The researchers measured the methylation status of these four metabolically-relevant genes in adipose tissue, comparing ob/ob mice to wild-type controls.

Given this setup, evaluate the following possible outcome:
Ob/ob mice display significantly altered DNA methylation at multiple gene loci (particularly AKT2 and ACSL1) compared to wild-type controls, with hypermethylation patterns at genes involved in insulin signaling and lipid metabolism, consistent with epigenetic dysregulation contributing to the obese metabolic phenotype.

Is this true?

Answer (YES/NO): NO